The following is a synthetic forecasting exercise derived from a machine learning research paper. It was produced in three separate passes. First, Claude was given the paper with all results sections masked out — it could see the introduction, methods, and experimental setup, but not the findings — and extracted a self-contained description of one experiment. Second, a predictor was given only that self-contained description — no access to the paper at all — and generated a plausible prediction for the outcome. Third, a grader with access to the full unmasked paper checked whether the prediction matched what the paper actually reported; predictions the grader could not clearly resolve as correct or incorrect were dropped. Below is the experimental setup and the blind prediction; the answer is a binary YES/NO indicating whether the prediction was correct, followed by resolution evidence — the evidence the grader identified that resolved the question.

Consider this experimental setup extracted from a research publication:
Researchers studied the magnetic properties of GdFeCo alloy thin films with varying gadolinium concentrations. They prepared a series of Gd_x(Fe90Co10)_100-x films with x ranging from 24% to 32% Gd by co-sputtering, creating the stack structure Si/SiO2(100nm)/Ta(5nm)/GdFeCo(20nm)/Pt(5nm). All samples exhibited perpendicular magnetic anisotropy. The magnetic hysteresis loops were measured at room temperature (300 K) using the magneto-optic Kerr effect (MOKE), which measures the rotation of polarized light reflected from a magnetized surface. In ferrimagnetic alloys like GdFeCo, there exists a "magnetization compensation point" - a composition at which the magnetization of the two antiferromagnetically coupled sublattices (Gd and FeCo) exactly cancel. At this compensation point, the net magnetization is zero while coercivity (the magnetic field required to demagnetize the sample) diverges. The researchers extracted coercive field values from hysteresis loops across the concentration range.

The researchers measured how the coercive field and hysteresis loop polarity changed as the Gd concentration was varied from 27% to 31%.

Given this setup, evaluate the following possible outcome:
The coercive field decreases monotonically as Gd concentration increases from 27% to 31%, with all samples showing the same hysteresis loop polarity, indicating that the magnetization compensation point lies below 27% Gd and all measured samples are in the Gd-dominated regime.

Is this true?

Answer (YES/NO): NO